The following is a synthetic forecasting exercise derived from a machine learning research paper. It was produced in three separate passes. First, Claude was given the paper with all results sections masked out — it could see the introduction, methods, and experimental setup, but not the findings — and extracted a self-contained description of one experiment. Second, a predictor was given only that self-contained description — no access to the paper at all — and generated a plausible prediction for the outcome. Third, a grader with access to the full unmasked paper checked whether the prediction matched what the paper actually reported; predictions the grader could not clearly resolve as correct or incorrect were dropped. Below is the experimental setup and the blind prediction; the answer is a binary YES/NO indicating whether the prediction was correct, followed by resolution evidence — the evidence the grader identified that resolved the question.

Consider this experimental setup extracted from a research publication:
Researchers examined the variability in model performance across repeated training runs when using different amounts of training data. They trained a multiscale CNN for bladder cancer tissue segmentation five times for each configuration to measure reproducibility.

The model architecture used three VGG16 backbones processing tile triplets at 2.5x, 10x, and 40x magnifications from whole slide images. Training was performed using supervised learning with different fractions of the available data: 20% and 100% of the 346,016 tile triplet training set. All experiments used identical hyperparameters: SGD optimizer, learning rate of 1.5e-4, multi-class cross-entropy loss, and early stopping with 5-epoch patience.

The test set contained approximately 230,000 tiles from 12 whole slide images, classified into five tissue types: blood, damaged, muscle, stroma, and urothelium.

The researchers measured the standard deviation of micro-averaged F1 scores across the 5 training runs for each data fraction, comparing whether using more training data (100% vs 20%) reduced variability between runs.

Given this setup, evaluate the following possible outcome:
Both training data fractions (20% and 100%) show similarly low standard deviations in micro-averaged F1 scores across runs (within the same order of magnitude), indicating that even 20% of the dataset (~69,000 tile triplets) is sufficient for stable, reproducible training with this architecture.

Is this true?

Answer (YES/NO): YES